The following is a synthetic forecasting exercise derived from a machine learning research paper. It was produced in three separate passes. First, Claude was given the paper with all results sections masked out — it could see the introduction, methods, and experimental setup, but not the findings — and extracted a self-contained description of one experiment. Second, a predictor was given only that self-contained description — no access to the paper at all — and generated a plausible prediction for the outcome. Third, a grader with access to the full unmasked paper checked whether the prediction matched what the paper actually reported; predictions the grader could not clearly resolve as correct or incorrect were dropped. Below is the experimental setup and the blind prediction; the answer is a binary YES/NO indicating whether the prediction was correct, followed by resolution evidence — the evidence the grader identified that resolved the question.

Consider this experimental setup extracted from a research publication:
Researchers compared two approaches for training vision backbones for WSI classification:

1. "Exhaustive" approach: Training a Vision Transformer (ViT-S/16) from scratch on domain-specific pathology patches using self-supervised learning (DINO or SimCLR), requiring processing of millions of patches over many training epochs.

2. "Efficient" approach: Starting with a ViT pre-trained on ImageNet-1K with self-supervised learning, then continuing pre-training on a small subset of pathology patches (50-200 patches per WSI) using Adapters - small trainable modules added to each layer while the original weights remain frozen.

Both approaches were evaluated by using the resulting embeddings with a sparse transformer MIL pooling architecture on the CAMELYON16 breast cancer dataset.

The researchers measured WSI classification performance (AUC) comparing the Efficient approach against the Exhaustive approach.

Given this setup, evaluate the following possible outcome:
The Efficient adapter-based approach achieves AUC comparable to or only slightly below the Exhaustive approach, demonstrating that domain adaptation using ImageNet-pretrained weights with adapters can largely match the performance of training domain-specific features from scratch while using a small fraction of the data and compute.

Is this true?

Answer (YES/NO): YES